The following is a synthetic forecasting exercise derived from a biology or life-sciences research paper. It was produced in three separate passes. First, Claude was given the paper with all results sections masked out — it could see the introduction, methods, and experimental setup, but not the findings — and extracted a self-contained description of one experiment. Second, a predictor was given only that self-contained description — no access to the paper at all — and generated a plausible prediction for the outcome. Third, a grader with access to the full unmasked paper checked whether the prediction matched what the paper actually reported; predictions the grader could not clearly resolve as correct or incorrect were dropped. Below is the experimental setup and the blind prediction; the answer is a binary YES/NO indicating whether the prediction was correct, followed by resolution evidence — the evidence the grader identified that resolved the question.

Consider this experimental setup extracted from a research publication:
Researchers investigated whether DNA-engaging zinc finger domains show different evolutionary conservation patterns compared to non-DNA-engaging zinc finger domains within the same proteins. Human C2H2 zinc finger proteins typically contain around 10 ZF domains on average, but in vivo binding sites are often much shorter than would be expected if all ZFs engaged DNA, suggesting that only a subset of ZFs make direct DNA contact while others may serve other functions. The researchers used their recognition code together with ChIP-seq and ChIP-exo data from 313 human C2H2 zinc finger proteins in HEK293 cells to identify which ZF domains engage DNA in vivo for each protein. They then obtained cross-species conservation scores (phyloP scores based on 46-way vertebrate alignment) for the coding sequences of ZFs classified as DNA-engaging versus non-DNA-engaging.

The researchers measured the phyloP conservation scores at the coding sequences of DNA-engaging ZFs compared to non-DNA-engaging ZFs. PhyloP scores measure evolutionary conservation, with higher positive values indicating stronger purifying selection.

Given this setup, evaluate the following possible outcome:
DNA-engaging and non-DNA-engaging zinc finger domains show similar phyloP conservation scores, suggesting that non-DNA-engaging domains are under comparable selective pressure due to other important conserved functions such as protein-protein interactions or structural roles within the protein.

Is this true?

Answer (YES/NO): NO